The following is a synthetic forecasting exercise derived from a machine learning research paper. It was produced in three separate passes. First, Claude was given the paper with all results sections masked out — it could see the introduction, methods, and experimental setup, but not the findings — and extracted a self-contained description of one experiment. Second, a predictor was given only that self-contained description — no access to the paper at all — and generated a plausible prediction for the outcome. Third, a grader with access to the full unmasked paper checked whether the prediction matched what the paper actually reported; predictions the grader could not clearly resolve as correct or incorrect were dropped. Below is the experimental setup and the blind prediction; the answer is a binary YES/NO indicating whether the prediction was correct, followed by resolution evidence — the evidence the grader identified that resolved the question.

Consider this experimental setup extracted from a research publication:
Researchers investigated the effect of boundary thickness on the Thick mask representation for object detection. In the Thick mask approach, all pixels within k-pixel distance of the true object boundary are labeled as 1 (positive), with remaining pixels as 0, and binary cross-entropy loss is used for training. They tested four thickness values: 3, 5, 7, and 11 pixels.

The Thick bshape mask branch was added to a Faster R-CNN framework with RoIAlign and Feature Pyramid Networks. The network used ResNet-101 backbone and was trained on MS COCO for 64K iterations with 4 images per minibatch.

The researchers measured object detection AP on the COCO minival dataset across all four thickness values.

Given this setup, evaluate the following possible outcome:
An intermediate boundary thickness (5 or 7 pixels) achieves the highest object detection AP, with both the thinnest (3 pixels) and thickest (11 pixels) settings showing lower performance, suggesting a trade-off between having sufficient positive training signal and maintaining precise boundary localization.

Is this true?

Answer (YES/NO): YES